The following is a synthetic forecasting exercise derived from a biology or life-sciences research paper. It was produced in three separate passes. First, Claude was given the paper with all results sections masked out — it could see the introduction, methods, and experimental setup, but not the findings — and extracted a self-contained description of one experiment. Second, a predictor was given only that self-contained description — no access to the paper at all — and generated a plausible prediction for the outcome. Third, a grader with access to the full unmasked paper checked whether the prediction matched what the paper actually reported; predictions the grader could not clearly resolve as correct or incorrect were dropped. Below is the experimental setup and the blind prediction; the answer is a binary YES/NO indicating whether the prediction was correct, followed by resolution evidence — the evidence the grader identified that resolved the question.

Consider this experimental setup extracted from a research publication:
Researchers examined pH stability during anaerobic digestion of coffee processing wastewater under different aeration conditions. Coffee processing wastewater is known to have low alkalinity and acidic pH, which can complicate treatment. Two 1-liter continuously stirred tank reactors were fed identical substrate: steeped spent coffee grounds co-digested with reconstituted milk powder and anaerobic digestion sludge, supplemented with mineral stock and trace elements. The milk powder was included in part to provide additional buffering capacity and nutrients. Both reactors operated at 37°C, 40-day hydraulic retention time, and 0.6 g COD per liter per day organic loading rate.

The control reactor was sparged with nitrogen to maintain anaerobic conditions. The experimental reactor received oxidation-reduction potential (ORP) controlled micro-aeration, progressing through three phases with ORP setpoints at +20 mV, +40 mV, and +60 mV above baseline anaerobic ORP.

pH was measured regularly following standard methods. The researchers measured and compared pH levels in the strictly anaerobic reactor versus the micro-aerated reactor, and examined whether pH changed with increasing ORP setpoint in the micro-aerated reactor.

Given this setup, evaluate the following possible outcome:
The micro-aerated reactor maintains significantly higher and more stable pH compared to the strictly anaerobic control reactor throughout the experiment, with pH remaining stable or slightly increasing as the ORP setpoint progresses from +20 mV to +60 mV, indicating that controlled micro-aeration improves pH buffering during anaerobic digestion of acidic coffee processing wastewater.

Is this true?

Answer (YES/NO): NO